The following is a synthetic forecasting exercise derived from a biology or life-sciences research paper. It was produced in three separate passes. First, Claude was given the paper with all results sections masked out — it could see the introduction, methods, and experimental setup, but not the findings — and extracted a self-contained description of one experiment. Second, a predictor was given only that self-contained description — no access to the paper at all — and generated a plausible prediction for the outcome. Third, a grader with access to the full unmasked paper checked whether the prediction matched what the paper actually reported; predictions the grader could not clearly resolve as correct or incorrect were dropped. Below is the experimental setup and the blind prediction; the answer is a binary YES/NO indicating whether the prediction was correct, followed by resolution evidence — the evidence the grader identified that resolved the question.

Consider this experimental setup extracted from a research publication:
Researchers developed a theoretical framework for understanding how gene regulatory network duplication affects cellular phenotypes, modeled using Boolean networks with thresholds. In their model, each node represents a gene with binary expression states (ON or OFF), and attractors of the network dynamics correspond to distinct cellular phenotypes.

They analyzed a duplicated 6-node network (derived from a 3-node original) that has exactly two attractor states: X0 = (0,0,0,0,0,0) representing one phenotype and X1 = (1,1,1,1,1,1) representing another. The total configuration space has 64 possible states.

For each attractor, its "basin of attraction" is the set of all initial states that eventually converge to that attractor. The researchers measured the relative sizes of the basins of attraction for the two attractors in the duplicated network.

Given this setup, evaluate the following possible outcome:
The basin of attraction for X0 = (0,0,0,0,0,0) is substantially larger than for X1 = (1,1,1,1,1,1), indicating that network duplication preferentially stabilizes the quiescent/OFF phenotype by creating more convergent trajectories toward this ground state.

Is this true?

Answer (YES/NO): NO